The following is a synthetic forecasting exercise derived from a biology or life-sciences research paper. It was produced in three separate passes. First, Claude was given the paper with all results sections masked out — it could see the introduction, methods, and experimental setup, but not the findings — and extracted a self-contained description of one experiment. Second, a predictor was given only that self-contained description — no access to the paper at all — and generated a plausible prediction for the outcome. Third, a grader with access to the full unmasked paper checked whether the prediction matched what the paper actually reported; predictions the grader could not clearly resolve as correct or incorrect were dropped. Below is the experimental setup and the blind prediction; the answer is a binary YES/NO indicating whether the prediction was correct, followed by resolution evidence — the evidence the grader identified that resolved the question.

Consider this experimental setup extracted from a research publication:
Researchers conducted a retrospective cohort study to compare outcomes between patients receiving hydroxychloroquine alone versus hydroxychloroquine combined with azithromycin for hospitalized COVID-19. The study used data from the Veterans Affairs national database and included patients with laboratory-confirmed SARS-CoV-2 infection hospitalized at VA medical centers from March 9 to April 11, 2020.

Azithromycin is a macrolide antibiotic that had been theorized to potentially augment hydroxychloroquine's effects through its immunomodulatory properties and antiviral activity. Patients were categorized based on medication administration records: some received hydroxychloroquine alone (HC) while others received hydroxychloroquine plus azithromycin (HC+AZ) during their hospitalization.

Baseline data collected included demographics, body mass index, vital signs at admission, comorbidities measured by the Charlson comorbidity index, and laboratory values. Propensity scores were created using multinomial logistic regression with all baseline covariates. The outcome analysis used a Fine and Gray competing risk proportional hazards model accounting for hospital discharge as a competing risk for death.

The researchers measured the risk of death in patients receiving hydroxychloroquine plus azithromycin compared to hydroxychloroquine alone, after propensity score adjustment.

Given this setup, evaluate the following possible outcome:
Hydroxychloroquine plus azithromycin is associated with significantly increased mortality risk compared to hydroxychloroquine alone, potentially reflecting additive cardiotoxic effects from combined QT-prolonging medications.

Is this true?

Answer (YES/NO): NO